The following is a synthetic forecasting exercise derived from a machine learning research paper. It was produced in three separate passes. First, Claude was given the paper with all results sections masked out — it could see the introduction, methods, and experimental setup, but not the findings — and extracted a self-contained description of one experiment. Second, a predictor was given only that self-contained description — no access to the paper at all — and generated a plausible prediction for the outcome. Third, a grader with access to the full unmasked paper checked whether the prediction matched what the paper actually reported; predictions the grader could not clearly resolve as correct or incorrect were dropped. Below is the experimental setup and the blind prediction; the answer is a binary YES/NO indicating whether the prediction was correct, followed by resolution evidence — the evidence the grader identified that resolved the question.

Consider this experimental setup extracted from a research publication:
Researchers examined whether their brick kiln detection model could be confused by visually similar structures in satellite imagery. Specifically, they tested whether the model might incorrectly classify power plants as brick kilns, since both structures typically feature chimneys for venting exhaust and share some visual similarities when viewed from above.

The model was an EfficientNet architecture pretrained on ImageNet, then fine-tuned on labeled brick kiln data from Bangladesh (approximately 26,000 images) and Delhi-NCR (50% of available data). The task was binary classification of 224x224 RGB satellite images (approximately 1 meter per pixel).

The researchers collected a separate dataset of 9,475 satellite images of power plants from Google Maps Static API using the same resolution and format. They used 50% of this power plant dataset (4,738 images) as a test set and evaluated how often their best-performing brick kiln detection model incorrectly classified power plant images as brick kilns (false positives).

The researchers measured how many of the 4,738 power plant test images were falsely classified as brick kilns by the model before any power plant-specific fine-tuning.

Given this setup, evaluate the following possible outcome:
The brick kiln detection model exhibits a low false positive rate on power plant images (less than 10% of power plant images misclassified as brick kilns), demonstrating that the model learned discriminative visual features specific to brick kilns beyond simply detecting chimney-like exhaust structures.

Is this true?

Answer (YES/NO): YES